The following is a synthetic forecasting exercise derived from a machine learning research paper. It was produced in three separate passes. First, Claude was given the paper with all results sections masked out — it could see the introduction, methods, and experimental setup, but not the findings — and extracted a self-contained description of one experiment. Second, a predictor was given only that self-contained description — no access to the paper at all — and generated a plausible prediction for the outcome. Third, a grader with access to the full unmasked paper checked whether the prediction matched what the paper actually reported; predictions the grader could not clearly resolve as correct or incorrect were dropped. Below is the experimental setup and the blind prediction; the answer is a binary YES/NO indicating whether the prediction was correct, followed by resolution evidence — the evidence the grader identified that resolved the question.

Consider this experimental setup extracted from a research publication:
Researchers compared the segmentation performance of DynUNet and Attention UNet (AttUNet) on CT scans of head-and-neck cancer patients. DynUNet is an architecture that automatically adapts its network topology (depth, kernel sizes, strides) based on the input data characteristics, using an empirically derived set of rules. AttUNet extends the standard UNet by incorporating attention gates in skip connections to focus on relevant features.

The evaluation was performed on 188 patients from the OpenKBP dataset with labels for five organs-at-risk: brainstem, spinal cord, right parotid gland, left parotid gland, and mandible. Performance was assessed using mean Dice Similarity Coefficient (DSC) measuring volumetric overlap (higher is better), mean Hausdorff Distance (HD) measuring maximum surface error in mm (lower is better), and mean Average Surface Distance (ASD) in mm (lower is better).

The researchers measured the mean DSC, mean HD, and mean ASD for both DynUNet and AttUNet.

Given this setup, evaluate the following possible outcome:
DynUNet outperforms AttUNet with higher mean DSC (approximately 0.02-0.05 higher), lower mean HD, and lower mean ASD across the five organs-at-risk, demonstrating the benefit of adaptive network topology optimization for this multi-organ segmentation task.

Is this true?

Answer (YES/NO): NO